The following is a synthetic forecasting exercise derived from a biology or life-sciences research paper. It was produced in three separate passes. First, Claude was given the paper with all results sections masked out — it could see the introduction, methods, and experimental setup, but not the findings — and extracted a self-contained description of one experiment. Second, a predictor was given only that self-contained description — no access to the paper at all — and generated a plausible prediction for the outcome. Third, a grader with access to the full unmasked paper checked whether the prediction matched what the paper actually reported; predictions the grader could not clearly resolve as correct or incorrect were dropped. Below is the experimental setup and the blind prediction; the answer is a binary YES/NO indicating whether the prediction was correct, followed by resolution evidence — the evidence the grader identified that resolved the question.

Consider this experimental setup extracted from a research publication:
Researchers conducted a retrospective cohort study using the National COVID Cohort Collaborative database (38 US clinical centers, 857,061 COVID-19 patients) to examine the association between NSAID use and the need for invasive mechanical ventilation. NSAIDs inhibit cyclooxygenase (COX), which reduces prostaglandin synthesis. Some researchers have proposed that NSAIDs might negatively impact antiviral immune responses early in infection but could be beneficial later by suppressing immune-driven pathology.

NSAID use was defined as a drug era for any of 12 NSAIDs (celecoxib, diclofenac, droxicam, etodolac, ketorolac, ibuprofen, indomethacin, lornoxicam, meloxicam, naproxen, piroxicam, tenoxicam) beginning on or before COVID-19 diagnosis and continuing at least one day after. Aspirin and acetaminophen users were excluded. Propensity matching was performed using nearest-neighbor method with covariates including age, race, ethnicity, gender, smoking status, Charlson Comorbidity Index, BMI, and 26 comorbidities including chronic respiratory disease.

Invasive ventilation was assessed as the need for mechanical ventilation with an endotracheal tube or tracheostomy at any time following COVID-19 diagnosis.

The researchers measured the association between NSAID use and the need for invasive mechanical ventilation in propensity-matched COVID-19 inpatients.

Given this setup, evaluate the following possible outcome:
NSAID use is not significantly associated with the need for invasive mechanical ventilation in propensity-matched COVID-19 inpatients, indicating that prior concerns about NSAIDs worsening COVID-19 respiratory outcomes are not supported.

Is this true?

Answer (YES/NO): NO